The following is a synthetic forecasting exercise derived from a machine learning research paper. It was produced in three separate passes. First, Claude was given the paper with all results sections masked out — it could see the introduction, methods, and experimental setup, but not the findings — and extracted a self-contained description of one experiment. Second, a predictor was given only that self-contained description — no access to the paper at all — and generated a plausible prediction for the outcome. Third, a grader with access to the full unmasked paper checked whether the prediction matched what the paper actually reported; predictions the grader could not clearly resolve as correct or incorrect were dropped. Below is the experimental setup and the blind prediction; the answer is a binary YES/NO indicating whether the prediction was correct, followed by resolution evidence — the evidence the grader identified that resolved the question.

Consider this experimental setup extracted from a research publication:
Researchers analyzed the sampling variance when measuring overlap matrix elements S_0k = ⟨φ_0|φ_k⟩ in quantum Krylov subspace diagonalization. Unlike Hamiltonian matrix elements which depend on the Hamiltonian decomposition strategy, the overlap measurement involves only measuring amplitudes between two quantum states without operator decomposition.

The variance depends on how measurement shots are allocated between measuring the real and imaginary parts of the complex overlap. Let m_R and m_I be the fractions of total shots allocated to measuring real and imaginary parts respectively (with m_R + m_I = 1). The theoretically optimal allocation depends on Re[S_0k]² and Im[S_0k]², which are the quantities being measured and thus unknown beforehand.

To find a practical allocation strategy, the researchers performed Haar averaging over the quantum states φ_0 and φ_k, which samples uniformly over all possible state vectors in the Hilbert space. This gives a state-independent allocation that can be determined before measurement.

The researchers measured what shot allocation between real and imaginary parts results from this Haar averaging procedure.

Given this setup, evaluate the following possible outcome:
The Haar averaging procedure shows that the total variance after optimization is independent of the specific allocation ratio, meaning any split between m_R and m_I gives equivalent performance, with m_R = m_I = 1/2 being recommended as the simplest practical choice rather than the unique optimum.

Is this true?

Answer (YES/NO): NO